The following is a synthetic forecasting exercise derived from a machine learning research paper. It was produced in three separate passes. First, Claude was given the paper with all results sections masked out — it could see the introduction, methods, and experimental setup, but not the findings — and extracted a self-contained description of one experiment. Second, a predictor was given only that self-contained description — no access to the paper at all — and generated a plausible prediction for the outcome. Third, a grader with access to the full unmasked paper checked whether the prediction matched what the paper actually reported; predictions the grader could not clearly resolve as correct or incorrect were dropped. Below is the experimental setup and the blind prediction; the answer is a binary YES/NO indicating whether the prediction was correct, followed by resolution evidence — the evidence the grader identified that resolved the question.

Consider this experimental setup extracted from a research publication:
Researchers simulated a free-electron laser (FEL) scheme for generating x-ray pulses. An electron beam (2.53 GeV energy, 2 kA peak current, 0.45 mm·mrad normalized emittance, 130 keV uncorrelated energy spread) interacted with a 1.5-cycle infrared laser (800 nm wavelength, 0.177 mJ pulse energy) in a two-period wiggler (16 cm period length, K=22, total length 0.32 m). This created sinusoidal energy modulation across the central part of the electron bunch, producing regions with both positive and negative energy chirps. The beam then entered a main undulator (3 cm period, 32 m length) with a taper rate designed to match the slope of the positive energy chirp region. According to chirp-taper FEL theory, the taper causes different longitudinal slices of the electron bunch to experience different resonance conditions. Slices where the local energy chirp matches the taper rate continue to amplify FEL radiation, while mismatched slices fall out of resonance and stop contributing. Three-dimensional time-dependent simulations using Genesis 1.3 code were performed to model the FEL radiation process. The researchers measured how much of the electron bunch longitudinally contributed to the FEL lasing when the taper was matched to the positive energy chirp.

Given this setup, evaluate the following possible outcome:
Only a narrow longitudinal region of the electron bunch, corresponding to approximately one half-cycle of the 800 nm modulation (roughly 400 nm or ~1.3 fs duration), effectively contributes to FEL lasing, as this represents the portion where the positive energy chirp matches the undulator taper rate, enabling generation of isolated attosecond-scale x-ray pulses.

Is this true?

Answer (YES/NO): NO